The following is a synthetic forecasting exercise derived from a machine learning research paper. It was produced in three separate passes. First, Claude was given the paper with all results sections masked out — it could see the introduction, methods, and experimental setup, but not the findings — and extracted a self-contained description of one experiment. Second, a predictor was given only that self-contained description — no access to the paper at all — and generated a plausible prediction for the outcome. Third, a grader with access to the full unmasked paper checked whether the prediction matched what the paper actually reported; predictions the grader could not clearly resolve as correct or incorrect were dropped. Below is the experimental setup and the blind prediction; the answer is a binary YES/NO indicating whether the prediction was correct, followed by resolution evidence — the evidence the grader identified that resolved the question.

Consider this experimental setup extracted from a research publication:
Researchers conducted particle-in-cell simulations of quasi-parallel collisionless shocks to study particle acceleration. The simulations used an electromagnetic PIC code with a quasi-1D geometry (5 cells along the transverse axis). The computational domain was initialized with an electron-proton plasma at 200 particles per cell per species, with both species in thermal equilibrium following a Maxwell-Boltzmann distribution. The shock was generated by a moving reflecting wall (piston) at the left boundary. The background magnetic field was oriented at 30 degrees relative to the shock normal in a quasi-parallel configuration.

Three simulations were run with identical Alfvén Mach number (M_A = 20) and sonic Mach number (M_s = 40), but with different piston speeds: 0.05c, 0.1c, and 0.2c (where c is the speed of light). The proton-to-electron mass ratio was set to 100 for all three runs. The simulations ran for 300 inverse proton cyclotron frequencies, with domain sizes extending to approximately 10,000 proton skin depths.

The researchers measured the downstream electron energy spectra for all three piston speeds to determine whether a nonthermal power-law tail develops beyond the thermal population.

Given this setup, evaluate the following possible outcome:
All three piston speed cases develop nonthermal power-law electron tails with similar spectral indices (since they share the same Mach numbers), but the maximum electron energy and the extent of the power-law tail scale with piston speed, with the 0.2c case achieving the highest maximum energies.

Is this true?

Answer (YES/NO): NO